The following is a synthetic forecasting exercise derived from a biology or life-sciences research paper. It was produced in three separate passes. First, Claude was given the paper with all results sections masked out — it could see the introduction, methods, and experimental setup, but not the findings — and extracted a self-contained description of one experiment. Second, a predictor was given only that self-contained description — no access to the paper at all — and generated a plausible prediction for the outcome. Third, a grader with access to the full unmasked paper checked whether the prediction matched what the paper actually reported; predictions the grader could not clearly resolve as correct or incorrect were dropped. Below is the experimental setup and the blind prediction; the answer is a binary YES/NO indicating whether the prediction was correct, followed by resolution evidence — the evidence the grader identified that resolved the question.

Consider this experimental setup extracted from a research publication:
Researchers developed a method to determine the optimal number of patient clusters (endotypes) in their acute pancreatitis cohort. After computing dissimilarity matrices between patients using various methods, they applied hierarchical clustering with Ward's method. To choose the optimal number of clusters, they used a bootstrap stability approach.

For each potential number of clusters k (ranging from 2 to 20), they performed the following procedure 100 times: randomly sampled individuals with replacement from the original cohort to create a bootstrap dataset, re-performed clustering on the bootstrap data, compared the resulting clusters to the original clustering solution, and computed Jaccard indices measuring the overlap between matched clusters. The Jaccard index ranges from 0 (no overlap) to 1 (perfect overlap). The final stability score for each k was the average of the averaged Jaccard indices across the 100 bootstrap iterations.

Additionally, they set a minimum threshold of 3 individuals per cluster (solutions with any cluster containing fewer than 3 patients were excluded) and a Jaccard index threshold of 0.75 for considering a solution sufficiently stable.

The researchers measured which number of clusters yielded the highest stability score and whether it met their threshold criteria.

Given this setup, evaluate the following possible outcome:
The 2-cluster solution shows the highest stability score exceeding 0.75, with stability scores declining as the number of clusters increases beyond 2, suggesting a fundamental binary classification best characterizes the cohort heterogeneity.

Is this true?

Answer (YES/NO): NO